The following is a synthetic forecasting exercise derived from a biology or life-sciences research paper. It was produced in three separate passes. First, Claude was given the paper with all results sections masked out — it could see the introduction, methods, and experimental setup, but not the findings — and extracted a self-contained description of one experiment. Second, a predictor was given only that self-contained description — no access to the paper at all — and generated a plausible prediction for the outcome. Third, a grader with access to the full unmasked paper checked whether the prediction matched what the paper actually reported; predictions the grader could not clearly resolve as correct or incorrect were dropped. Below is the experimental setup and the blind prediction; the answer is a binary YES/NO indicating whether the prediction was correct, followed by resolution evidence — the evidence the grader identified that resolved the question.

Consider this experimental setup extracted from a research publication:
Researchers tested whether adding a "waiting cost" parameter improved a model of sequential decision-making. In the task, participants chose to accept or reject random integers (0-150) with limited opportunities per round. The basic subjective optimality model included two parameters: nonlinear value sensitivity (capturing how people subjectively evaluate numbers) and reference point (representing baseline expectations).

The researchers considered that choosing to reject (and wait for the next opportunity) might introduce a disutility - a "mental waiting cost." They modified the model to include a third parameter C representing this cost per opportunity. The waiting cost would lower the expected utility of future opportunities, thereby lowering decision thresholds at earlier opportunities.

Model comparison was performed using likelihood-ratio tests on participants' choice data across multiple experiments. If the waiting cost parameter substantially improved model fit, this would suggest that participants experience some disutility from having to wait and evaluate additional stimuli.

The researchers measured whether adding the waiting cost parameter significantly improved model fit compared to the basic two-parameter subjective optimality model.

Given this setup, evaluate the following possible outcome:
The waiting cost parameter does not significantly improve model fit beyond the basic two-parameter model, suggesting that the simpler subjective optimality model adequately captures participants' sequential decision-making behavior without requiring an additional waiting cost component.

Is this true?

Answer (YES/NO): NO